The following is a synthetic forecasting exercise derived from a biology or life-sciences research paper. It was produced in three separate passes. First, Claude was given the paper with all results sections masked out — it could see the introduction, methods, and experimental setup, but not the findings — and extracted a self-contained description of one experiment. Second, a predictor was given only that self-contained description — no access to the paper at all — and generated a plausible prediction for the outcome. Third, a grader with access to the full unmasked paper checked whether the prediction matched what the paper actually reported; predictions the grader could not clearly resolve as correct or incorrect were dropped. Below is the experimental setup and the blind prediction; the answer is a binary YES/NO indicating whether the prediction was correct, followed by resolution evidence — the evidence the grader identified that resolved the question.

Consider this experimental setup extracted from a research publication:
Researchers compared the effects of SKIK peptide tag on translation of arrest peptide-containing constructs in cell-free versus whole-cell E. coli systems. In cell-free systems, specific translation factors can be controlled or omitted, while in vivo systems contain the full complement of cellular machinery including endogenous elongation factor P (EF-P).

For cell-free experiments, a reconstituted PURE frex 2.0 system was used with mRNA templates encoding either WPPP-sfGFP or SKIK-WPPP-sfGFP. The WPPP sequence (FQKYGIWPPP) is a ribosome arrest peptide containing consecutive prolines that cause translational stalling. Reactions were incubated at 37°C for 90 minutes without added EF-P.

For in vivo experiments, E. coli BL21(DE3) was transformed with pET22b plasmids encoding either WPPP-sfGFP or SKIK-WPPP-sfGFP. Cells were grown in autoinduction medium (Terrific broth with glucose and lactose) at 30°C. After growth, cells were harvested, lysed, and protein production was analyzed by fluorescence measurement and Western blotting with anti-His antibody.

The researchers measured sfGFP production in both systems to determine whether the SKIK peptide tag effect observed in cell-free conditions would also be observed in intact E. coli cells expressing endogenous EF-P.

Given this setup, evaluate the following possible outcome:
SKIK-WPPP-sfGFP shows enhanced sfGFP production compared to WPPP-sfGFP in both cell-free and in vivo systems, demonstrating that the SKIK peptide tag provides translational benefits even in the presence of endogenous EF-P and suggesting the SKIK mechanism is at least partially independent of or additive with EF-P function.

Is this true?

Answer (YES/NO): YES